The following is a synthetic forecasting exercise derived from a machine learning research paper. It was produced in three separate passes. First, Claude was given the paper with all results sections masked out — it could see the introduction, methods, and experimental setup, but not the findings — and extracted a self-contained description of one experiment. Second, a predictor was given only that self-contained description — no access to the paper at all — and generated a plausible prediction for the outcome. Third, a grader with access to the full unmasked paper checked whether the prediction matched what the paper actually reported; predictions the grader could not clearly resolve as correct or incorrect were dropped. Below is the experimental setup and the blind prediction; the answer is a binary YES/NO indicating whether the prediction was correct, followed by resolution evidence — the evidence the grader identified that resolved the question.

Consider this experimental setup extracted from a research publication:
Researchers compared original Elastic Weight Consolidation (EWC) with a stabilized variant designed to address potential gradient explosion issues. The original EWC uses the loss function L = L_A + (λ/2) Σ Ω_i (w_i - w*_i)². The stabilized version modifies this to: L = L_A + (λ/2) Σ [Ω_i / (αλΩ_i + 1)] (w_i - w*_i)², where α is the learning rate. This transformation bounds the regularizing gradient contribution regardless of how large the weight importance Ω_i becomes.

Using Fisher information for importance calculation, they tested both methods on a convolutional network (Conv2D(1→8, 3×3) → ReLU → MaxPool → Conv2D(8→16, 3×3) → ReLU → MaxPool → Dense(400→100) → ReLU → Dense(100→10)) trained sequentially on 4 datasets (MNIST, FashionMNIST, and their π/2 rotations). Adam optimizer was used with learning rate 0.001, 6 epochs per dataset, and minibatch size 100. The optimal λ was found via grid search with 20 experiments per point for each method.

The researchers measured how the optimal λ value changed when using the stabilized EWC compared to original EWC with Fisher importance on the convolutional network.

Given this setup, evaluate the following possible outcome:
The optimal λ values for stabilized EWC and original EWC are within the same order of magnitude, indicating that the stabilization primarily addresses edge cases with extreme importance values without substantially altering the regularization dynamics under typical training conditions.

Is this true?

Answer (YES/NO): YES